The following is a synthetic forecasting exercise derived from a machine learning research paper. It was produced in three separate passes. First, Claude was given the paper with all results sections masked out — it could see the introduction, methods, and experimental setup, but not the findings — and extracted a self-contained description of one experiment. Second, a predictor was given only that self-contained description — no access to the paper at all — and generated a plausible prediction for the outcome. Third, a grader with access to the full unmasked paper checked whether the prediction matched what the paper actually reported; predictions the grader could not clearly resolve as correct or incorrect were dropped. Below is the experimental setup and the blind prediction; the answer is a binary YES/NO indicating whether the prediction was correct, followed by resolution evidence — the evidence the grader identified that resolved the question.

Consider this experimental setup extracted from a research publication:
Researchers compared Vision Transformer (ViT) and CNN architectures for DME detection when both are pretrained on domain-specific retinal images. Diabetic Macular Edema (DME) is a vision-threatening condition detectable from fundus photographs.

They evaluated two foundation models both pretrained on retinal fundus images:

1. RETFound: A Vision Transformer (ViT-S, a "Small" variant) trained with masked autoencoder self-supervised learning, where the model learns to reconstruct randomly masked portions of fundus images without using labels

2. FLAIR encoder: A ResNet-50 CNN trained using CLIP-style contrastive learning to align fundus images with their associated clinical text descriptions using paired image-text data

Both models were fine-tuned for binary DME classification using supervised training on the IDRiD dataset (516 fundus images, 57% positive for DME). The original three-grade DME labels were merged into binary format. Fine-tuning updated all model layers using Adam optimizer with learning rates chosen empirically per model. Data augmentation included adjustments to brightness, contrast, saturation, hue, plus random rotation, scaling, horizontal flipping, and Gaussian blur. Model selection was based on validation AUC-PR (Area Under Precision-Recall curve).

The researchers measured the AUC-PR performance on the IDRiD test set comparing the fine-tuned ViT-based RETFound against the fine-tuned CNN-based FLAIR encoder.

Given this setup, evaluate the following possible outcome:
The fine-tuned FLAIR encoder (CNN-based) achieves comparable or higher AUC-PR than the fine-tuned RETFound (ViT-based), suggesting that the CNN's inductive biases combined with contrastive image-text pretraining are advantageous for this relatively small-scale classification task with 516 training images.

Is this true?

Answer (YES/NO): YES